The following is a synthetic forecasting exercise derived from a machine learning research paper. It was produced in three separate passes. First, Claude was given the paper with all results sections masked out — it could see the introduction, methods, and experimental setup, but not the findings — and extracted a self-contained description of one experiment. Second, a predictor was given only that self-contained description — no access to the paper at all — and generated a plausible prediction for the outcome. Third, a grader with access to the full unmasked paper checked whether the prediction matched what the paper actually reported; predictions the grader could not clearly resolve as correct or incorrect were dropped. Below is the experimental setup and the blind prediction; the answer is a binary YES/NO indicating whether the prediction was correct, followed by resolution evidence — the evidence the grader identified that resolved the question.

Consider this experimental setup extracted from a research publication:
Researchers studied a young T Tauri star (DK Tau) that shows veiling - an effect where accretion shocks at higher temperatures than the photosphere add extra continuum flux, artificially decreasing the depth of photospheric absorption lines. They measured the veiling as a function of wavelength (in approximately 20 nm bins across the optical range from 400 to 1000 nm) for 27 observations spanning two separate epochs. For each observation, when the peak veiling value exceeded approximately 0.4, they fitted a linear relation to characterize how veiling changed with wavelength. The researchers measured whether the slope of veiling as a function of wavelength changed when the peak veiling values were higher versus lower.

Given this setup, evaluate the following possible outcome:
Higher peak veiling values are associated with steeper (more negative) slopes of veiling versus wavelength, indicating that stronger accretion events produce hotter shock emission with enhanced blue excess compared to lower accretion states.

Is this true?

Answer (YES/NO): YES